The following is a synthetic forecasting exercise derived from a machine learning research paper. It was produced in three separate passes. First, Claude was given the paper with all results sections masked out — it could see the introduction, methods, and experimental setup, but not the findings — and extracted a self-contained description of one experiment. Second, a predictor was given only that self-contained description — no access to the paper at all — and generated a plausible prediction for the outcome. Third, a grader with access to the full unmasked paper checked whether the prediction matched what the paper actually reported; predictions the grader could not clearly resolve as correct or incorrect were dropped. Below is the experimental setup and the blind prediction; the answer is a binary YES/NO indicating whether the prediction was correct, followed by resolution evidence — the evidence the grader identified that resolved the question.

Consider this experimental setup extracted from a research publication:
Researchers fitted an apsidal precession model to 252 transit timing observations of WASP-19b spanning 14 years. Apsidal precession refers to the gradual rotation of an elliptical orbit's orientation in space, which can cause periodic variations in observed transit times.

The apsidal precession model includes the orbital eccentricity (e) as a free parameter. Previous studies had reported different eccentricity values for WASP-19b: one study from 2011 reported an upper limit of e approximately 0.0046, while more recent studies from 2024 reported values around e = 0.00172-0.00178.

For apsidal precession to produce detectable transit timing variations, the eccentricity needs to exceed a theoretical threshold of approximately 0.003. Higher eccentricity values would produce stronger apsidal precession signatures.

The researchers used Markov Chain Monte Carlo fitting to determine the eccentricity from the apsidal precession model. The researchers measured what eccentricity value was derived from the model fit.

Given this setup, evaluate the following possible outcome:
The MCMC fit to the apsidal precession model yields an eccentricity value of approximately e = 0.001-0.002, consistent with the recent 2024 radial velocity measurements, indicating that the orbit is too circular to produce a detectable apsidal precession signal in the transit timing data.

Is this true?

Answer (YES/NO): NO